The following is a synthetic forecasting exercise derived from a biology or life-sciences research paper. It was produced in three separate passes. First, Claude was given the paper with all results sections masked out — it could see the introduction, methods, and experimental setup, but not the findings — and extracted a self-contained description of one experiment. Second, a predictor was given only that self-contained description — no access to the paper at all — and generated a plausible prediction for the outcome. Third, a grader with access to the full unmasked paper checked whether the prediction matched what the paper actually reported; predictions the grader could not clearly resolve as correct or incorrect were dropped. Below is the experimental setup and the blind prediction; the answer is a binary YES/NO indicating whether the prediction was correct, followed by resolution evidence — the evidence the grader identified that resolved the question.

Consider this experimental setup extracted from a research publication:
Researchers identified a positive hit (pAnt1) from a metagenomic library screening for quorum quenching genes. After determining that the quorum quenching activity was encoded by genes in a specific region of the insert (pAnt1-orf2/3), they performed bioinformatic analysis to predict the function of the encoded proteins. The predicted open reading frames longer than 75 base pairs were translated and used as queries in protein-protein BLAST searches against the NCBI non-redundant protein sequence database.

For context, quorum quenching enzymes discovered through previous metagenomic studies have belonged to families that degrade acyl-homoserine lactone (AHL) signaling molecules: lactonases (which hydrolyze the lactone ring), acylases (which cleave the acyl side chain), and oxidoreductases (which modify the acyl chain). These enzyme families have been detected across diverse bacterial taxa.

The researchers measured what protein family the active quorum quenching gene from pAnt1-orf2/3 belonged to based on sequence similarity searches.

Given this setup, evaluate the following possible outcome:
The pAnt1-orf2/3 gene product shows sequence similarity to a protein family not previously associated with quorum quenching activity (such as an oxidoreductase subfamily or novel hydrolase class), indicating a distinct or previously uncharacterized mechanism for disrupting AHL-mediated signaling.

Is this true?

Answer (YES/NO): YES